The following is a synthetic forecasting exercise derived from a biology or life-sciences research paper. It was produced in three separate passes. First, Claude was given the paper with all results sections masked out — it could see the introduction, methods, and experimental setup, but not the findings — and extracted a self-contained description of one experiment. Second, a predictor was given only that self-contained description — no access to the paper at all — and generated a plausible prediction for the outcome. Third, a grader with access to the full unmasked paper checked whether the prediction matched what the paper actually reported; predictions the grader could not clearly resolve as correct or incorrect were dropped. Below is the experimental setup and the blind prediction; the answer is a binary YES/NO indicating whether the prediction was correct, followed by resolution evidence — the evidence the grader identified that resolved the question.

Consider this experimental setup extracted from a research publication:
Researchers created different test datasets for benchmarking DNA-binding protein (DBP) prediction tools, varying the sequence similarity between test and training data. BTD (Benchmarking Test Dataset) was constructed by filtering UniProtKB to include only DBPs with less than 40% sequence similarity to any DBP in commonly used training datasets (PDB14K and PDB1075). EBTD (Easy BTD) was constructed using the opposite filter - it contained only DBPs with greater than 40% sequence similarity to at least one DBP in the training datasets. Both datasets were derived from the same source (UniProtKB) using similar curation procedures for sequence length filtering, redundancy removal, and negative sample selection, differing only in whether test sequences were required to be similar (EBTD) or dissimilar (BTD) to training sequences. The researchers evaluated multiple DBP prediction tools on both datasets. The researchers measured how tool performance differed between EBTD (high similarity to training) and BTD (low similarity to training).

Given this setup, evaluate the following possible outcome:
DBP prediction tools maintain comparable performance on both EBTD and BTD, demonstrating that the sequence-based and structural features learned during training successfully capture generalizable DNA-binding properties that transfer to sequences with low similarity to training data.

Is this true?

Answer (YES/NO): NO